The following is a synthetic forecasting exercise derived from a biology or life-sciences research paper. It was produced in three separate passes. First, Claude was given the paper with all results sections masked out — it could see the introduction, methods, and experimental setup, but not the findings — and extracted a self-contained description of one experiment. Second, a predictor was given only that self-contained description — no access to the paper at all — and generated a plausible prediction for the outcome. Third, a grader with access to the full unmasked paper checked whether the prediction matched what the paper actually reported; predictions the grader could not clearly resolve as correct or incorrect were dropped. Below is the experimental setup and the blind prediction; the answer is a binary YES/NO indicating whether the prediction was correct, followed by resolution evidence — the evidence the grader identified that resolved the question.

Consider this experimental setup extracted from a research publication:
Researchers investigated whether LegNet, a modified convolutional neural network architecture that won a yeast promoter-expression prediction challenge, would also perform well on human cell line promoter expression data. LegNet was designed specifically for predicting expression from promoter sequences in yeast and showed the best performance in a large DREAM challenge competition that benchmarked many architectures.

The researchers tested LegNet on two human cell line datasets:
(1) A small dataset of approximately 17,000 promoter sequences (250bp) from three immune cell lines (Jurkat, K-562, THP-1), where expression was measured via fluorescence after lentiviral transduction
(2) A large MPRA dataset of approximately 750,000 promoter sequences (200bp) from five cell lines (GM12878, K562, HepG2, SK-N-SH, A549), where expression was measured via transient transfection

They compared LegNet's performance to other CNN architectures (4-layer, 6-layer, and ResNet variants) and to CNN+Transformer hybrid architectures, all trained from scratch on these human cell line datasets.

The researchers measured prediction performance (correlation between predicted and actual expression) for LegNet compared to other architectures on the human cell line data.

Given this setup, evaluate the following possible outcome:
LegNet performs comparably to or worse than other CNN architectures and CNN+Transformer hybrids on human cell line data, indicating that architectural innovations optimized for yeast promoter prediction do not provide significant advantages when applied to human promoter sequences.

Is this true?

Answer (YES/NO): NO